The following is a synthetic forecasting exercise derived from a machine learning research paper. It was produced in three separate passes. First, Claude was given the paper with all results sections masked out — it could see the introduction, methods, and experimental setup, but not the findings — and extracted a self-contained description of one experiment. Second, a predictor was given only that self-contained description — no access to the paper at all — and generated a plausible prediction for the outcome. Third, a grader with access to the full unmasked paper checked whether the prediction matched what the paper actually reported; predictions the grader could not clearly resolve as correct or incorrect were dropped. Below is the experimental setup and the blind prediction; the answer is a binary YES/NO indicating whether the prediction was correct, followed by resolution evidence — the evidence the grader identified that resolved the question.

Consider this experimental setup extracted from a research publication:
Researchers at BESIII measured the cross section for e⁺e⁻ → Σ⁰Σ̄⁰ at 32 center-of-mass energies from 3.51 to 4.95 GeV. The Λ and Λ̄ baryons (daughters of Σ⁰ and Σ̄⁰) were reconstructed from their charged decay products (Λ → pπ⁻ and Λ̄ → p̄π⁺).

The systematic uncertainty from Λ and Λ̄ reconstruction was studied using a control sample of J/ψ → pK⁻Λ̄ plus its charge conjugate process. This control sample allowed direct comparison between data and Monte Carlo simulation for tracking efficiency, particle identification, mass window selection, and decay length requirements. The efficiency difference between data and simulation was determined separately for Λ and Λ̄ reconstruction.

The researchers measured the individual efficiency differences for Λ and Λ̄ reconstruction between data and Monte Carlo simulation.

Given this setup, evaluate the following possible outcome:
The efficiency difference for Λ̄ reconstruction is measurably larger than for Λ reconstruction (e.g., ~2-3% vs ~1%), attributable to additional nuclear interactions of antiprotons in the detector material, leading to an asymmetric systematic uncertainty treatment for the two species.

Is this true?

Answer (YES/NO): NO